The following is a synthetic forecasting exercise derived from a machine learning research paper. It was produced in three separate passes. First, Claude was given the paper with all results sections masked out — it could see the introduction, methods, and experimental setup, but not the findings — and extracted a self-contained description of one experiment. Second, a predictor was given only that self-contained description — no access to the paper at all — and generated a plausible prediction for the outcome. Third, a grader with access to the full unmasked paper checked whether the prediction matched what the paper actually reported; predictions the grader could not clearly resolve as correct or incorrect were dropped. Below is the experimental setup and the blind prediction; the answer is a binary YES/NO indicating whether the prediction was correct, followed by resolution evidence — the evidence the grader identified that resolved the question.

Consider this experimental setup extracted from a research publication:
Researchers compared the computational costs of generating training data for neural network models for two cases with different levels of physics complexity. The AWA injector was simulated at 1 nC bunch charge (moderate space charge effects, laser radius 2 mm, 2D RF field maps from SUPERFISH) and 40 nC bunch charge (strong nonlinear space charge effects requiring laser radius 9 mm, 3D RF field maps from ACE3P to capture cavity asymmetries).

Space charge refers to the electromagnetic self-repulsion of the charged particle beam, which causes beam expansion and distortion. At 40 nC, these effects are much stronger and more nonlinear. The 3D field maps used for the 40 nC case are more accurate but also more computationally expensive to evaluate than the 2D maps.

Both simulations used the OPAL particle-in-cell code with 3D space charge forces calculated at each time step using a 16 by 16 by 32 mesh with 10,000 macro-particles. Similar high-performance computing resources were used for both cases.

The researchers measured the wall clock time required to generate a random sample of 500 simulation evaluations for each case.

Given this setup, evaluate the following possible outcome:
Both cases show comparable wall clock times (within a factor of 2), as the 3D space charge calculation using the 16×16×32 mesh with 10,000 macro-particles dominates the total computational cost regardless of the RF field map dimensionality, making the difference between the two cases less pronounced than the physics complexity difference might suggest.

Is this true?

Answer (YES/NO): NO